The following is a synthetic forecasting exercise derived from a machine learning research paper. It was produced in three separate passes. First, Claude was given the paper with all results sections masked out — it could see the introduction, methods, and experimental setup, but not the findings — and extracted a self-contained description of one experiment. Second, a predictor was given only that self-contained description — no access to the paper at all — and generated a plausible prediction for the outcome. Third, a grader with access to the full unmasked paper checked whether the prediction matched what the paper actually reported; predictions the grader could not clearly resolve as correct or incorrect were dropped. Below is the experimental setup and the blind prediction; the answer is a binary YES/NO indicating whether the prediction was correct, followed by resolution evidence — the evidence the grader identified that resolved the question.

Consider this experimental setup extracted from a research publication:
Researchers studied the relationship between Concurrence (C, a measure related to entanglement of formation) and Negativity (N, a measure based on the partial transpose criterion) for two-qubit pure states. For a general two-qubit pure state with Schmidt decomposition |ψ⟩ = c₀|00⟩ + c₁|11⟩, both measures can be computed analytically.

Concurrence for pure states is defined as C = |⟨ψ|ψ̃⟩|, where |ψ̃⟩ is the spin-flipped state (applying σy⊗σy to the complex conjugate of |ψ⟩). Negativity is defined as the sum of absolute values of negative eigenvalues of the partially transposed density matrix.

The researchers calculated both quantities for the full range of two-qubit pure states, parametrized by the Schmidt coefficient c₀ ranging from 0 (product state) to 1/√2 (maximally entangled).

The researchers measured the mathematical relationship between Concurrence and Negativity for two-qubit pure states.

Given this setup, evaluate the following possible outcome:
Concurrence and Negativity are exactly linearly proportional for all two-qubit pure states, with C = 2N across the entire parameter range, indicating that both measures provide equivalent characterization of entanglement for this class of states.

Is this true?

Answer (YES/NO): YES